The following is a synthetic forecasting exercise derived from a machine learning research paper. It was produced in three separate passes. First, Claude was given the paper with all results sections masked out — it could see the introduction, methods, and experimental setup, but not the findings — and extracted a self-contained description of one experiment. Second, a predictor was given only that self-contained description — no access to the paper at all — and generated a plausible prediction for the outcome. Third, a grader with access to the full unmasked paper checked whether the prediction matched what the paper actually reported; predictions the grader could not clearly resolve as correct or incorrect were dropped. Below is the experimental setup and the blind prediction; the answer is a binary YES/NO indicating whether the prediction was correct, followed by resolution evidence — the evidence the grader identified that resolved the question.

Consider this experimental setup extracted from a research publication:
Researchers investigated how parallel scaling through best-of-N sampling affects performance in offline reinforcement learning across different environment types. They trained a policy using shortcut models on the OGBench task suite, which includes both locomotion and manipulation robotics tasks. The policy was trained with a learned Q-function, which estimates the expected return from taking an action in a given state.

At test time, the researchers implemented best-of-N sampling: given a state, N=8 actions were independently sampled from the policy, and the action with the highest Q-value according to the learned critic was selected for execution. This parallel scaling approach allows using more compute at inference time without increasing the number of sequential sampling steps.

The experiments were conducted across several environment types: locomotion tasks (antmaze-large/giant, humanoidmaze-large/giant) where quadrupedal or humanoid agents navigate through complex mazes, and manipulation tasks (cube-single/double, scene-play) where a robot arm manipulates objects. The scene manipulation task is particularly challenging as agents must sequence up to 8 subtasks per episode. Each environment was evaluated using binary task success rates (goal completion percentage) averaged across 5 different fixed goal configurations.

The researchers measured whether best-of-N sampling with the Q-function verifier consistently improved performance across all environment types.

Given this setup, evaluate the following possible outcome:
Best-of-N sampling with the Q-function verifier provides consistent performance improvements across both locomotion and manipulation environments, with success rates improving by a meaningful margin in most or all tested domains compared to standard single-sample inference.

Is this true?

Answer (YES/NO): NO